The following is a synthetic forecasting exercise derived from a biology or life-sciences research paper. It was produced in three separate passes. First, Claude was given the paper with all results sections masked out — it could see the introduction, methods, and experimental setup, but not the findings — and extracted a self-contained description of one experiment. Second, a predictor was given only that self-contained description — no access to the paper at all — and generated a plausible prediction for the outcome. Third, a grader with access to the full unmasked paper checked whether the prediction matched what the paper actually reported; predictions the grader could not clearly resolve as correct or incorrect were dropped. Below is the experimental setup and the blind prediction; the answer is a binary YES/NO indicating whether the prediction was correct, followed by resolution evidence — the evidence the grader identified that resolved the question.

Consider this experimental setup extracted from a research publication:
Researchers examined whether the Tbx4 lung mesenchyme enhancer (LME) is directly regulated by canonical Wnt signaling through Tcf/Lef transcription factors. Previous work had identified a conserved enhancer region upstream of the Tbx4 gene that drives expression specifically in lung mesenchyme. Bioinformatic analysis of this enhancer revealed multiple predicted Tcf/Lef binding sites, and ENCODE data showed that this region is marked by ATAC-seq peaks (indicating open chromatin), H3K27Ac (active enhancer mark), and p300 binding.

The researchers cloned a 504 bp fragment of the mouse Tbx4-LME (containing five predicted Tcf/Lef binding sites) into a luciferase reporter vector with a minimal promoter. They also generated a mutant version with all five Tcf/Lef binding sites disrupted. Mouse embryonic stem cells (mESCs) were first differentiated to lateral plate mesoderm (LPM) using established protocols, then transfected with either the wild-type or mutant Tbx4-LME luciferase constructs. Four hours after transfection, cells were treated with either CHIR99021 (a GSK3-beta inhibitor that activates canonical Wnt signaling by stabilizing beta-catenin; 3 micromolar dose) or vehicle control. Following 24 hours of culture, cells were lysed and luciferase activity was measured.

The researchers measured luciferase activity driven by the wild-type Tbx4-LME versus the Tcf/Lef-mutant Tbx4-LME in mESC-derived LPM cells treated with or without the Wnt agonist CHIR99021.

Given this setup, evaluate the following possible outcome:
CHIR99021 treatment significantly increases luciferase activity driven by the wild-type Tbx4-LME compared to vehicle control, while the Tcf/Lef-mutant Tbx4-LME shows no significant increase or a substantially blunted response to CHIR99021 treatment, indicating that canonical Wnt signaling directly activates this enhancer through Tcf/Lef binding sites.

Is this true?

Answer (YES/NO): YES